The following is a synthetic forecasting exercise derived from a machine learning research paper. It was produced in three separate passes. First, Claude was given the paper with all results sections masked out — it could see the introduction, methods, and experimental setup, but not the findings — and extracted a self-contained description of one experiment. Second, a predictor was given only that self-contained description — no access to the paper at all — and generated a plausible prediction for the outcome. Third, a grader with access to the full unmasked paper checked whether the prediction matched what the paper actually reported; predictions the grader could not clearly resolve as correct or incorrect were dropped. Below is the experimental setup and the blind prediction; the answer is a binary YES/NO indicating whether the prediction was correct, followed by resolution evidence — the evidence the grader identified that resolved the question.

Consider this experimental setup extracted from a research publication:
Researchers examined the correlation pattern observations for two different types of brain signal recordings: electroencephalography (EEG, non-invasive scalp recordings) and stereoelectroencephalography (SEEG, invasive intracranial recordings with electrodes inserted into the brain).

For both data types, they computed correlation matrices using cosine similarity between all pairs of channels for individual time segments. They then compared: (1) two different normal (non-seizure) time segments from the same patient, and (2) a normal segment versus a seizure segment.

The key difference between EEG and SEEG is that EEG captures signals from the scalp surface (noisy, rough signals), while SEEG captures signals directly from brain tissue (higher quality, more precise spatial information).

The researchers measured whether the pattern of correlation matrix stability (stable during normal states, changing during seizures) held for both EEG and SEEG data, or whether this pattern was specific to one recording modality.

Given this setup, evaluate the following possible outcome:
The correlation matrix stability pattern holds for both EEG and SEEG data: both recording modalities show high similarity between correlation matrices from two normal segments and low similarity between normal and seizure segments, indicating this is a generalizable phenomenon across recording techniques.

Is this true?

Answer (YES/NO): YES